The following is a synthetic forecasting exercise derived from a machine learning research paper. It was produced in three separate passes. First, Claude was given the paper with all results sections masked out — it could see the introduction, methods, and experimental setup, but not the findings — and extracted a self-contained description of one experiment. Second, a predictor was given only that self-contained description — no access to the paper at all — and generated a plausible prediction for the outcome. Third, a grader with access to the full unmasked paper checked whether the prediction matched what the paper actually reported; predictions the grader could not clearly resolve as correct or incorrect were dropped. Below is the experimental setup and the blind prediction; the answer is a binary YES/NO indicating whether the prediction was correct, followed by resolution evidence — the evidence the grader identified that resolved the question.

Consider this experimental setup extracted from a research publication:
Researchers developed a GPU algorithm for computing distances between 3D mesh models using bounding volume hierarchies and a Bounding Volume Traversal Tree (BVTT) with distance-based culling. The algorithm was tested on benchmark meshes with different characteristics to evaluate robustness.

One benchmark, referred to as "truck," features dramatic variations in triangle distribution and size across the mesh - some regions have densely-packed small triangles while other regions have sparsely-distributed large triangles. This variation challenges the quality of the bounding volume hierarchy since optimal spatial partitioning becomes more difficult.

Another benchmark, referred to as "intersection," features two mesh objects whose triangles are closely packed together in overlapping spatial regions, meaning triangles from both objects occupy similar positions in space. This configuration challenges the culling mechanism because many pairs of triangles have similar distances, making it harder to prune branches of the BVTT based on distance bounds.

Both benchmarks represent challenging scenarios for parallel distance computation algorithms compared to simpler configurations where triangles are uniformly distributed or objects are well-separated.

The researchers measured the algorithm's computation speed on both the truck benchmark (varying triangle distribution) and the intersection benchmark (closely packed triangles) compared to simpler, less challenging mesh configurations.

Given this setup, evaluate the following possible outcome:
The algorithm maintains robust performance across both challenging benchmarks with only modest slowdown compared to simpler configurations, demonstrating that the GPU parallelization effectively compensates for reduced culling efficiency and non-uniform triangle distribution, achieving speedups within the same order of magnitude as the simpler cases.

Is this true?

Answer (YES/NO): NO